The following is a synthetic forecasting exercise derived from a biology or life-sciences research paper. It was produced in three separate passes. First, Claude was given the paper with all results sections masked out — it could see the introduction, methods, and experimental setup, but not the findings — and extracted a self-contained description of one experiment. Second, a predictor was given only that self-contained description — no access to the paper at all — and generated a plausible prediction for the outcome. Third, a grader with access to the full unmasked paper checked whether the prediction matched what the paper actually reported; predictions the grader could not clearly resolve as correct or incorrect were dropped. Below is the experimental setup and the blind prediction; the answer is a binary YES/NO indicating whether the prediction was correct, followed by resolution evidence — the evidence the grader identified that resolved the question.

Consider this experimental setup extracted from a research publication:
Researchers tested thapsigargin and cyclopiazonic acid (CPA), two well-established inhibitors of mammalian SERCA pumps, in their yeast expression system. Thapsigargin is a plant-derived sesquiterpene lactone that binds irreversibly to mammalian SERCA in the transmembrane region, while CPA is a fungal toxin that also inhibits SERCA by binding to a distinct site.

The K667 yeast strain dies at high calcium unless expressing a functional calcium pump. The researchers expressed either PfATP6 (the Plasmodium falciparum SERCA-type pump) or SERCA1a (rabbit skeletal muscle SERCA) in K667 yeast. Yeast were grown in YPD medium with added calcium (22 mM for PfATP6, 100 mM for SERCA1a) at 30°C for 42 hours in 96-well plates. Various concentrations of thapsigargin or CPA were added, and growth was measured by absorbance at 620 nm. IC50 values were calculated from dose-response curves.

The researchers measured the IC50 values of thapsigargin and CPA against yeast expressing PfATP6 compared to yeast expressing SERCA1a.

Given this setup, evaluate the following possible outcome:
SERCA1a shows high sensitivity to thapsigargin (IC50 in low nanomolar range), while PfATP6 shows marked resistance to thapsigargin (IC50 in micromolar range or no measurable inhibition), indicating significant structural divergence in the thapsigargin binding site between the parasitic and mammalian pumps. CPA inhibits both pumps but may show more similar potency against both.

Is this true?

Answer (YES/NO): NO